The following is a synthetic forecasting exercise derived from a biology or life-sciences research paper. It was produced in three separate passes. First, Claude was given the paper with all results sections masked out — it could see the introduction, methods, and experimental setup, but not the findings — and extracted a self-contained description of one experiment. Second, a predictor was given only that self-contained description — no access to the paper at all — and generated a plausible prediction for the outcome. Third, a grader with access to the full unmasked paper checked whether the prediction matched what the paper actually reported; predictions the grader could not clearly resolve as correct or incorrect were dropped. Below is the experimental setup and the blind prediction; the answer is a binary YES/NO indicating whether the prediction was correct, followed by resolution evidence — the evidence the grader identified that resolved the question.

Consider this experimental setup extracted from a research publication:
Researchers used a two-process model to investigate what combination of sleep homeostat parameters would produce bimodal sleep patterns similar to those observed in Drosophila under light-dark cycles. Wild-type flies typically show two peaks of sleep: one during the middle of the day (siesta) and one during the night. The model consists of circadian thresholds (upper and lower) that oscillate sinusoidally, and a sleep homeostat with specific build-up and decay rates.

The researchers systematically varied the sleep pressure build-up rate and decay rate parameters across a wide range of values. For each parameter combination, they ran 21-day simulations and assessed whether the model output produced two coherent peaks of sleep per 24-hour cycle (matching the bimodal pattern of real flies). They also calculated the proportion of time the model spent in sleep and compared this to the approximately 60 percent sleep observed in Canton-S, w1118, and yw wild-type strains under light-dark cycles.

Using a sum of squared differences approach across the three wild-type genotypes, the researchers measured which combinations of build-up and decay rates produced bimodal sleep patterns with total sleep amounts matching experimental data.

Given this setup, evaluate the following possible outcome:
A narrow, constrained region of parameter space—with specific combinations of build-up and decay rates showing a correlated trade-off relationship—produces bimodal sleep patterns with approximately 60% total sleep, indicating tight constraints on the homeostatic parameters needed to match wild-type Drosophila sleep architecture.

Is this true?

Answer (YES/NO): NO